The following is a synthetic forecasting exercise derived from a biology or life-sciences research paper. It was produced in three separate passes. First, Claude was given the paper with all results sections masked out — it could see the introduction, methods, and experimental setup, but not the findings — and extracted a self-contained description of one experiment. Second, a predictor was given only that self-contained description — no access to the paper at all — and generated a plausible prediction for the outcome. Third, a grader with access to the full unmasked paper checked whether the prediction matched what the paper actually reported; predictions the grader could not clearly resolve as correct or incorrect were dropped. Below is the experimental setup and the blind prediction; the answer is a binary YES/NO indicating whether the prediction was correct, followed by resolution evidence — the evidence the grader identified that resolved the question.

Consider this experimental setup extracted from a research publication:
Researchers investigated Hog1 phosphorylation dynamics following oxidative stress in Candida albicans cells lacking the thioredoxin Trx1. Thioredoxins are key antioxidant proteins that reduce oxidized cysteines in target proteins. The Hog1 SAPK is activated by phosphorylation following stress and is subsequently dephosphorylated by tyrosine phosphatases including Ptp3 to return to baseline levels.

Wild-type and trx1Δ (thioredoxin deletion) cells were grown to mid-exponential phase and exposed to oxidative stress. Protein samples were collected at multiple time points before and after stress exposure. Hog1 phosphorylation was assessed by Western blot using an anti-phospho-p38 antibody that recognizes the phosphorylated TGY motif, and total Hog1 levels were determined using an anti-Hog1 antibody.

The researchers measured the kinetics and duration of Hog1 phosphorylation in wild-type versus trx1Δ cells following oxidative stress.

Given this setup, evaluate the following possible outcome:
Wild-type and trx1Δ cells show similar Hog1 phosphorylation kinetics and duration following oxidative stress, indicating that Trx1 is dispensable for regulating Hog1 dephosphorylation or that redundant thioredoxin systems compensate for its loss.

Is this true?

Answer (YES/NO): NO